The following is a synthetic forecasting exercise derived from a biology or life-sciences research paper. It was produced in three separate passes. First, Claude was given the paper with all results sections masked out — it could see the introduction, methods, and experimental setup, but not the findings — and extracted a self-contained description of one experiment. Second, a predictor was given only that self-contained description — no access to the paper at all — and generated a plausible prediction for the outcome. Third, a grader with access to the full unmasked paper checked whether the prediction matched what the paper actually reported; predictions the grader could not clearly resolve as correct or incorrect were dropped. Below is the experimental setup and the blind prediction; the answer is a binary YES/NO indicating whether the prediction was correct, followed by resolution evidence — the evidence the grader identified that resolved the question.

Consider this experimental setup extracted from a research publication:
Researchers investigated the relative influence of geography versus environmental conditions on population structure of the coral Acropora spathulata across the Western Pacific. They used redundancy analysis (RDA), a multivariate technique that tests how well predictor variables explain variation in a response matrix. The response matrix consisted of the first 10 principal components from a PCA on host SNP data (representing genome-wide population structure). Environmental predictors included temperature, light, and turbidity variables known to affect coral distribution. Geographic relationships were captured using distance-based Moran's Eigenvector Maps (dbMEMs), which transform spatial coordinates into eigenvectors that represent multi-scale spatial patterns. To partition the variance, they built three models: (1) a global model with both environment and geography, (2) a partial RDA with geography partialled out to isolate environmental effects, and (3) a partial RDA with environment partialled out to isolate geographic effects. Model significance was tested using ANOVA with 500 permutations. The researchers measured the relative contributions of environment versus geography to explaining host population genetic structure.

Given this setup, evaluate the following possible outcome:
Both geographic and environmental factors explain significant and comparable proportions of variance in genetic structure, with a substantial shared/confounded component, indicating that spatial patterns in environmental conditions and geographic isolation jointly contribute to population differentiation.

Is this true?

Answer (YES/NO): YES